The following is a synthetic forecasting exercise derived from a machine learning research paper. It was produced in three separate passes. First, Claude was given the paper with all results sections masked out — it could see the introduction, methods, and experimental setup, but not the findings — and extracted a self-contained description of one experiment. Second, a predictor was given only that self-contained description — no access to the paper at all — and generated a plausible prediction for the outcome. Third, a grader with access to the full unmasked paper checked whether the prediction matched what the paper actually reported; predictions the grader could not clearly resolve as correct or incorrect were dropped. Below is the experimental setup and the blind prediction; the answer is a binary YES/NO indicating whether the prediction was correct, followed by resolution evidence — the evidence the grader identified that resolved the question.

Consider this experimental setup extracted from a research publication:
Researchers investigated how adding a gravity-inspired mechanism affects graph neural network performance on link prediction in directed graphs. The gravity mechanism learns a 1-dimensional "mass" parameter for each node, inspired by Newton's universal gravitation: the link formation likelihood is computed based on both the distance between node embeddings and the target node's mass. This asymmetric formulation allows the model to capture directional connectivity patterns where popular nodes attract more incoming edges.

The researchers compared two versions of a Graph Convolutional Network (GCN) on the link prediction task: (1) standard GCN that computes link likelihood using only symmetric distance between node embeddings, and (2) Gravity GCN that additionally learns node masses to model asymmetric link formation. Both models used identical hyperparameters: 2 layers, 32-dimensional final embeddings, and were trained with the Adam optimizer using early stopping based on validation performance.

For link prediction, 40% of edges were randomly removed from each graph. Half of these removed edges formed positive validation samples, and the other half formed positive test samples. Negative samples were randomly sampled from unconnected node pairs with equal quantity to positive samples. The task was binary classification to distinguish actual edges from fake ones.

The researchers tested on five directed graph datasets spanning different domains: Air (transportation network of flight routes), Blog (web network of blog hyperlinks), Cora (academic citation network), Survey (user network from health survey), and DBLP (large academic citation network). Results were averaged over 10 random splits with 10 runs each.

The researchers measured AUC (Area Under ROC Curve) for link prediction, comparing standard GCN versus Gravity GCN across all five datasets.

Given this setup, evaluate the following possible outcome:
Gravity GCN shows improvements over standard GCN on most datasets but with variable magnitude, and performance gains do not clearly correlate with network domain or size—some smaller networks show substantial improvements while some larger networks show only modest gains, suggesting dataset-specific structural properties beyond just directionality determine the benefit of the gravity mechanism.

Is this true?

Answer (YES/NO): YES